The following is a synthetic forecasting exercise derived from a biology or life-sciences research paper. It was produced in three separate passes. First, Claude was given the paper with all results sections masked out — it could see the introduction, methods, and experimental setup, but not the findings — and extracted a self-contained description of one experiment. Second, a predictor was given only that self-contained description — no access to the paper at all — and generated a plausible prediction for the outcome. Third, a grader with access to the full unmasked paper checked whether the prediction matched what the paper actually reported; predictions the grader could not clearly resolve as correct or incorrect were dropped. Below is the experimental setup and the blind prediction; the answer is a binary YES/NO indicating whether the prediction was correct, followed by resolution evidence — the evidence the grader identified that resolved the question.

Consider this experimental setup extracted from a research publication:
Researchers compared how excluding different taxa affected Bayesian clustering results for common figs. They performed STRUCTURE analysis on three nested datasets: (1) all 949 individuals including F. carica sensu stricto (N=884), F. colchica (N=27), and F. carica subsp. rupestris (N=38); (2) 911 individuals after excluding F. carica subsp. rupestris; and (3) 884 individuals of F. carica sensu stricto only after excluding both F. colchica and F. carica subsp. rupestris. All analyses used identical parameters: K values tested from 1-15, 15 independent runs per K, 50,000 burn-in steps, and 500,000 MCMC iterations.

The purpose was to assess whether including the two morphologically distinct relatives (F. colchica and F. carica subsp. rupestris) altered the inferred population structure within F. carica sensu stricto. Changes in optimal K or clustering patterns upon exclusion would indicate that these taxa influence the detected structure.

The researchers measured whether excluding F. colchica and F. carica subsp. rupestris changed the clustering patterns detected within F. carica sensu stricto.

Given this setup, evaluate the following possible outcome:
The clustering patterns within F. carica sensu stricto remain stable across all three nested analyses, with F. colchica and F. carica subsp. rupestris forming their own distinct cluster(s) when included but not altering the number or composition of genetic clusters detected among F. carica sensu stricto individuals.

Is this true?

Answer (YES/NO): NO